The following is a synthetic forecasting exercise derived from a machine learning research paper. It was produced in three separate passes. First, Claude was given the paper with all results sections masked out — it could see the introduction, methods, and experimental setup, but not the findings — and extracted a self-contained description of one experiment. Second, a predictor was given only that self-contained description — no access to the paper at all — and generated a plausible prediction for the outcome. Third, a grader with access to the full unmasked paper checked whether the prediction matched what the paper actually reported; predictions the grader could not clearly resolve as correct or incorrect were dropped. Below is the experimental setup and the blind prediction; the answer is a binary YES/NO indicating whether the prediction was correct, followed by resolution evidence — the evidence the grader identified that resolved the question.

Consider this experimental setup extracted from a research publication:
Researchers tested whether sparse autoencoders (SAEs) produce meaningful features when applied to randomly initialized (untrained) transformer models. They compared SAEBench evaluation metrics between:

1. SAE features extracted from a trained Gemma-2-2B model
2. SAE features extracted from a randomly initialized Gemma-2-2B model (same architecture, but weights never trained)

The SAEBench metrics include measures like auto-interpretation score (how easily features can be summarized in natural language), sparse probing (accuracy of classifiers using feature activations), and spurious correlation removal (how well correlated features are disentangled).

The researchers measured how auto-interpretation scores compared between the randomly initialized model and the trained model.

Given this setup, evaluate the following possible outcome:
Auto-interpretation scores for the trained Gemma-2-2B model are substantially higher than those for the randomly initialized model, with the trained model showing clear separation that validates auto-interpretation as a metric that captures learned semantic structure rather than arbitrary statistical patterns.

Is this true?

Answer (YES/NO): NO